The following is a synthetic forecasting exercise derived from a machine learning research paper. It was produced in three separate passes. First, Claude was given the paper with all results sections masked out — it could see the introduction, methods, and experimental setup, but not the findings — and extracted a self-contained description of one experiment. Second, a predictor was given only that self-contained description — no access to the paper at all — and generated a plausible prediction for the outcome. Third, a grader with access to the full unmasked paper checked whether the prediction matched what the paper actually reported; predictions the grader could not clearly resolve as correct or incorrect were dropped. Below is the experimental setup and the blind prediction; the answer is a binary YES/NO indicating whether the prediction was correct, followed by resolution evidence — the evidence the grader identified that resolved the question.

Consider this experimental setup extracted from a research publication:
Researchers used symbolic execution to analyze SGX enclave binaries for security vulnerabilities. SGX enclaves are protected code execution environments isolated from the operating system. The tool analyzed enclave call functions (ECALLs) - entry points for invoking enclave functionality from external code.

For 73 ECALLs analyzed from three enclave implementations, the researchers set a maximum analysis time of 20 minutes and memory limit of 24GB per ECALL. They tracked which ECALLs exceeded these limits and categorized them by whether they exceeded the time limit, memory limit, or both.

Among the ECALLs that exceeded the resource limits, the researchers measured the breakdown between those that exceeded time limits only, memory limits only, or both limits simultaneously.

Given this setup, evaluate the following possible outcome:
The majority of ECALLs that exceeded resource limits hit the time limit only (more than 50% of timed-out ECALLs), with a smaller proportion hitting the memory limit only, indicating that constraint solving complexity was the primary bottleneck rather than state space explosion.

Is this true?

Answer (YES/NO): NO